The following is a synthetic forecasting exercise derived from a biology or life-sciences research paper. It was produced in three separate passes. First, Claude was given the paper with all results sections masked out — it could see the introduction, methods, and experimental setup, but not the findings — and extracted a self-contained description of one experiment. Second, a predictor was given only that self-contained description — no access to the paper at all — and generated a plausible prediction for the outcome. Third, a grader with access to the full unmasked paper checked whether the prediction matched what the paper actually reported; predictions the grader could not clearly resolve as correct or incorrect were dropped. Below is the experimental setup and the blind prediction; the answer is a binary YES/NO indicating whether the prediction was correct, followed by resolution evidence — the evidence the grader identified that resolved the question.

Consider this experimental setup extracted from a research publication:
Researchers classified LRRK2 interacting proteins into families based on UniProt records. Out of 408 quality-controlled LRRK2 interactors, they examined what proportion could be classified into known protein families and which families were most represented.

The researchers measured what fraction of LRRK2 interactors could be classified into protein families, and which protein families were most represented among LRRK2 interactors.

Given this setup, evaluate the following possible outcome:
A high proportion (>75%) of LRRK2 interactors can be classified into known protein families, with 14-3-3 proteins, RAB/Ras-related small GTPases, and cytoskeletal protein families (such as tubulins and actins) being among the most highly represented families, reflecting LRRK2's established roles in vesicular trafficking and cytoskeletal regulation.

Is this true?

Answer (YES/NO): NO